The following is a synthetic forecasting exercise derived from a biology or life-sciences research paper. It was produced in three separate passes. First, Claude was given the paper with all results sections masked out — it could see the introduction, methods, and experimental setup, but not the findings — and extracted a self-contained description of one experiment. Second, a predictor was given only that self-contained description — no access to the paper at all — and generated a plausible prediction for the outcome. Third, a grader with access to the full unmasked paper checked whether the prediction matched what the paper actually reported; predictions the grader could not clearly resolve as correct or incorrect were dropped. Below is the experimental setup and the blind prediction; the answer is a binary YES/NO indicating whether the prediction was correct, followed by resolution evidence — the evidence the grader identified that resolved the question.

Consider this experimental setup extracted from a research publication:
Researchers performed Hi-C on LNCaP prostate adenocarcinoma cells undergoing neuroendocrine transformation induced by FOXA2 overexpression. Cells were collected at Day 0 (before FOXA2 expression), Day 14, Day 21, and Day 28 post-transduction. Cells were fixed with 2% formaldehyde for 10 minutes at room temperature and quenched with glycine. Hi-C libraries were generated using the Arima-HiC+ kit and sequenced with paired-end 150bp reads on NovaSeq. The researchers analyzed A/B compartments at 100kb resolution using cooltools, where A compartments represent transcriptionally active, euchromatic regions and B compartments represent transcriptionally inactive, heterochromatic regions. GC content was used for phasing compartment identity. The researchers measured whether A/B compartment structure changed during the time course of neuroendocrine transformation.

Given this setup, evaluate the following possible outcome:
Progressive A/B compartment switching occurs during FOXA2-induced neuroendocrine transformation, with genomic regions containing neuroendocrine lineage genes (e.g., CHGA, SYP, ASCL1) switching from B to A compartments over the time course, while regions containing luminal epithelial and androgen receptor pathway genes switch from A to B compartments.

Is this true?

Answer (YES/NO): NO